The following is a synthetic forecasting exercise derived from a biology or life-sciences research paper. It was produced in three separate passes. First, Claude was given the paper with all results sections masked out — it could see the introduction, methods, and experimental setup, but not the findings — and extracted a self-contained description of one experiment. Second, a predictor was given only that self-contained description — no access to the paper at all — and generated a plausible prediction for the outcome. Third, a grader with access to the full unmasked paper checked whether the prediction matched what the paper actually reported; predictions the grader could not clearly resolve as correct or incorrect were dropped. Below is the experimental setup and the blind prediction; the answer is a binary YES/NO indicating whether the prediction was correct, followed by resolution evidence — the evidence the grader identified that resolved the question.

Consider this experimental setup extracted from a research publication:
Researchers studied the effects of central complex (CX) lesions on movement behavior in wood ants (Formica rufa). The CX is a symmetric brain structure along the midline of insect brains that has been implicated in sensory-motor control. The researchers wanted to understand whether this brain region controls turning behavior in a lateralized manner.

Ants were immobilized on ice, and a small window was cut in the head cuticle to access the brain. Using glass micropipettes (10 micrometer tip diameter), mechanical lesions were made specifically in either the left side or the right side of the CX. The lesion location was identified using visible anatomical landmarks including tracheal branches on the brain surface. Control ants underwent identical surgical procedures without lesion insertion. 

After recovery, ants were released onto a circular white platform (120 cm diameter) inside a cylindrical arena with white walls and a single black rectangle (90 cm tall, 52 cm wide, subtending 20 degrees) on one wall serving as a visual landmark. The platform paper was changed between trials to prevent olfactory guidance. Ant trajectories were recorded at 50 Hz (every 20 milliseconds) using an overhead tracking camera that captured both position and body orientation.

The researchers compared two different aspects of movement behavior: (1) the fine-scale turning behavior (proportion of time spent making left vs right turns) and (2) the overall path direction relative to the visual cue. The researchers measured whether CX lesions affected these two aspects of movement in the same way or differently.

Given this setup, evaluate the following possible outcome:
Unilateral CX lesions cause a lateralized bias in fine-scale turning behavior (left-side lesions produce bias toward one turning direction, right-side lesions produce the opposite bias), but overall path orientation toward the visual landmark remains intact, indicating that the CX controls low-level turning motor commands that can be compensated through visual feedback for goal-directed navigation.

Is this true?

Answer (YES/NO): YES